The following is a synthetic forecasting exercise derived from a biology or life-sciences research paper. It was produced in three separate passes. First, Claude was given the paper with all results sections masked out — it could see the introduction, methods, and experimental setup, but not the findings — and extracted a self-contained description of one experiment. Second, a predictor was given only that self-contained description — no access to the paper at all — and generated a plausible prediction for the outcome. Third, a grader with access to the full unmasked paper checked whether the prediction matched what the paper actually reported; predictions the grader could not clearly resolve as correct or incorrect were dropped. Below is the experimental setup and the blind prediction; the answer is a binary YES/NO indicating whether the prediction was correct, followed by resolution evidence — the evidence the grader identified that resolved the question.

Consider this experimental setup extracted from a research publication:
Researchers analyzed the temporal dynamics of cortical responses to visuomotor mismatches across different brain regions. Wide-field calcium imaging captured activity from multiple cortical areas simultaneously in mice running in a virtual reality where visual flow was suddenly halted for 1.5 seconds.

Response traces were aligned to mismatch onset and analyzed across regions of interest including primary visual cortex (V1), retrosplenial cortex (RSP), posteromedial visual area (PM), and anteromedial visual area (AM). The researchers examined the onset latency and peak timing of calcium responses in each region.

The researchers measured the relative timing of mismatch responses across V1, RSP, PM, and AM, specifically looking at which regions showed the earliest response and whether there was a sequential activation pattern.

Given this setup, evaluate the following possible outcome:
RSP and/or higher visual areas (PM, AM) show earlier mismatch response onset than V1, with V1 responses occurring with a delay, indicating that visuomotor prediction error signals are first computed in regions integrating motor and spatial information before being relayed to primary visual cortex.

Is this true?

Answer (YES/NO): NO